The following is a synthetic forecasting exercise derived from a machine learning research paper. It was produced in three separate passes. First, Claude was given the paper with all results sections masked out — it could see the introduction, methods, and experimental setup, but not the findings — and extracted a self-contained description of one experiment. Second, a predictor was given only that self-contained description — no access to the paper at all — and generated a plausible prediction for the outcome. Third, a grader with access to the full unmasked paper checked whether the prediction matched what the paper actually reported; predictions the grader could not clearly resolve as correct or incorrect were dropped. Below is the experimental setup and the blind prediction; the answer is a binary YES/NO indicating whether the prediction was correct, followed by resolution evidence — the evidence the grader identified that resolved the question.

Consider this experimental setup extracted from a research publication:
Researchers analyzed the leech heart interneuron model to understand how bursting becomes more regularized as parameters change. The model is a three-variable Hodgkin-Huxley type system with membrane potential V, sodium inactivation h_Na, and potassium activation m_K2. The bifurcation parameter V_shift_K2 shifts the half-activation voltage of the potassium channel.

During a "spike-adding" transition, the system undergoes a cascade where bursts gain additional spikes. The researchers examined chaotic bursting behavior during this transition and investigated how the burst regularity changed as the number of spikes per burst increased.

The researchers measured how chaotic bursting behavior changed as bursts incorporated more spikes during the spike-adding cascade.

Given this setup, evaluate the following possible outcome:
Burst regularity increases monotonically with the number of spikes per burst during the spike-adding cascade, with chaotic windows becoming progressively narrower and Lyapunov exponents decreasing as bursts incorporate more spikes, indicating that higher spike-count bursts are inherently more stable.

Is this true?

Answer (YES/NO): YES